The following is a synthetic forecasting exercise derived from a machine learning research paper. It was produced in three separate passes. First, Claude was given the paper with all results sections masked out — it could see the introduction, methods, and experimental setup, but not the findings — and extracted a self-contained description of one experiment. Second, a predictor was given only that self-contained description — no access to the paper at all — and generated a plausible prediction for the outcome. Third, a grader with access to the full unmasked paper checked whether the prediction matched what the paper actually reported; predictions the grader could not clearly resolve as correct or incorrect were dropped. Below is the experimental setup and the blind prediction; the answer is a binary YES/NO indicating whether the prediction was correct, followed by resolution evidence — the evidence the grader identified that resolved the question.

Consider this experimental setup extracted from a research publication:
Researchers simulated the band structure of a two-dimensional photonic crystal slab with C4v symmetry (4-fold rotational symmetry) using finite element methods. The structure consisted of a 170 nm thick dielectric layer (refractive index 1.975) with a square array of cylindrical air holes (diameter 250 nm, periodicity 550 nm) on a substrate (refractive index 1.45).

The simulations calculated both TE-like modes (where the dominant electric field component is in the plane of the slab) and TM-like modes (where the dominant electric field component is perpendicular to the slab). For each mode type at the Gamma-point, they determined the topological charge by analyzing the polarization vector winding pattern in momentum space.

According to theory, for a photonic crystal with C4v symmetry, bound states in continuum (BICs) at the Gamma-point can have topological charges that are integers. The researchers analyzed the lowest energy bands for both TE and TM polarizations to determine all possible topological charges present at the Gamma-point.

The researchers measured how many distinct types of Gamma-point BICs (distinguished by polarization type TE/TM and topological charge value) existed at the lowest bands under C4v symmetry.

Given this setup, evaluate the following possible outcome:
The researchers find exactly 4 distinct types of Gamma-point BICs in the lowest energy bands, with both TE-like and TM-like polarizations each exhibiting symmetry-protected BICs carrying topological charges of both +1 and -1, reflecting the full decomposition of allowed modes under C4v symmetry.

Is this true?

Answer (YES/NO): YES